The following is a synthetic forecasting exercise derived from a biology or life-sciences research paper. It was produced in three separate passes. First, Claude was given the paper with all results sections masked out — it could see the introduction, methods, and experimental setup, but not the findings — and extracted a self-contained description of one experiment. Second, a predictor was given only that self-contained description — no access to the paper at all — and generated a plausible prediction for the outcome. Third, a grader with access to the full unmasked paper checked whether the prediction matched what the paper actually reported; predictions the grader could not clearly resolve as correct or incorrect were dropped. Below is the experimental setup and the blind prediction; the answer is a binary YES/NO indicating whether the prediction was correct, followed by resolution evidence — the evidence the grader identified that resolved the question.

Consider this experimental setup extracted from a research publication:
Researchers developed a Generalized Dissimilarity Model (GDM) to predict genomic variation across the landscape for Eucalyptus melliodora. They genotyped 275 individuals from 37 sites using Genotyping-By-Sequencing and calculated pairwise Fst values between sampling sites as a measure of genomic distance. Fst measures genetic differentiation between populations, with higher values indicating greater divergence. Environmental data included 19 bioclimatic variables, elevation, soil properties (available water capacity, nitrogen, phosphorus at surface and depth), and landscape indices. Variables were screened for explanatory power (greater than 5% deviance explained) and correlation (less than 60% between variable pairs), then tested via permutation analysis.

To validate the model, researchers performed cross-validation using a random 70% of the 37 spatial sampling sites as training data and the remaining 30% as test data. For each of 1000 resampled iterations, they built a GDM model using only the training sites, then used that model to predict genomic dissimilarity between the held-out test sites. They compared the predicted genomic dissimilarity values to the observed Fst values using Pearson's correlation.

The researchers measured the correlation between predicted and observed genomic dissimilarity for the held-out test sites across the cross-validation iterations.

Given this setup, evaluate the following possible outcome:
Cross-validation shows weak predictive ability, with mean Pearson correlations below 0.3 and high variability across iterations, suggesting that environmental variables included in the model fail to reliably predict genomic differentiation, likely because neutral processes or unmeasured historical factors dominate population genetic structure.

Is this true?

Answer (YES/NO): NO